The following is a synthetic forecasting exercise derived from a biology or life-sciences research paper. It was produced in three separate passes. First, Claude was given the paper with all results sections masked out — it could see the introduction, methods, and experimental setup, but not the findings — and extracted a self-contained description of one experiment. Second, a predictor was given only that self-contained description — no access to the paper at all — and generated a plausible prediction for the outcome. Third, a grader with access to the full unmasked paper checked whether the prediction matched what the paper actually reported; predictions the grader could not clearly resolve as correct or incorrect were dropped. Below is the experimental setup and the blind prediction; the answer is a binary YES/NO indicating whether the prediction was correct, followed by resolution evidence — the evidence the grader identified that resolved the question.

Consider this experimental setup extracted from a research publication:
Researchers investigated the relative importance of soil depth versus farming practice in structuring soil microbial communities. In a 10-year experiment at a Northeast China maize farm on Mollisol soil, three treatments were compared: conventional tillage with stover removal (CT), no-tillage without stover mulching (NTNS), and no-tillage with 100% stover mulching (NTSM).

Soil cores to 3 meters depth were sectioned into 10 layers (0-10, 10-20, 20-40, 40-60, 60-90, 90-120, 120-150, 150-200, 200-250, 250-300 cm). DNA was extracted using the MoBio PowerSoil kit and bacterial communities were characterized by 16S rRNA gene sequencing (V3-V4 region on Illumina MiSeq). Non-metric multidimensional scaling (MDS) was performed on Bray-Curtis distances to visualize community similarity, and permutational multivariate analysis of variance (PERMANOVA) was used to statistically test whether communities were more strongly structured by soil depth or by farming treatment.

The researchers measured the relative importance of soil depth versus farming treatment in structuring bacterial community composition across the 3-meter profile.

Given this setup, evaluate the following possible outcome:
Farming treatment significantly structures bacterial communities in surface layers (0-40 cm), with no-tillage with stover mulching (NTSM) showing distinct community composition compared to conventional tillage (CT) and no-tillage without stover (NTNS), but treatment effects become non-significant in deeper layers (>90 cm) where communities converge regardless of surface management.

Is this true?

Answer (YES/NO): NO